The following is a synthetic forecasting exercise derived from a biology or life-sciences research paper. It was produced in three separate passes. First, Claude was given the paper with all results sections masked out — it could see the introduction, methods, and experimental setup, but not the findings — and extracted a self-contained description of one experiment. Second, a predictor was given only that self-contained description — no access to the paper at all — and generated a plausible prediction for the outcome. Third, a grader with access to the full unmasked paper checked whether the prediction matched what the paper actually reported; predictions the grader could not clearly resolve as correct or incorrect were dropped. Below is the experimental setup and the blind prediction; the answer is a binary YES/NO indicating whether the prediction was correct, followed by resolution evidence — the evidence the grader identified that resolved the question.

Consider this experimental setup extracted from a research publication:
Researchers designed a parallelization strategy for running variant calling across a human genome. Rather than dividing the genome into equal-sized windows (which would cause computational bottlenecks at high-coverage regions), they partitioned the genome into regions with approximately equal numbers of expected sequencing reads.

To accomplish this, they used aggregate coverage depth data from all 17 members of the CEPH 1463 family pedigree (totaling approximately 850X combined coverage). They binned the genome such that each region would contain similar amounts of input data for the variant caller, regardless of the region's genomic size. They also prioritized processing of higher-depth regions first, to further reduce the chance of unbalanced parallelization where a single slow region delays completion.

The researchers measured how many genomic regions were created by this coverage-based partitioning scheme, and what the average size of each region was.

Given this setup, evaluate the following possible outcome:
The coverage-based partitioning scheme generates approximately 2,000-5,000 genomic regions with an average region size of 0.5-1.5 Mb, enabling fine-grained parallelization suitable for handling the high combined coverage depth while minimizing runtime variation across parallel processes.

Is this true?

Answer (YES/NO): NO